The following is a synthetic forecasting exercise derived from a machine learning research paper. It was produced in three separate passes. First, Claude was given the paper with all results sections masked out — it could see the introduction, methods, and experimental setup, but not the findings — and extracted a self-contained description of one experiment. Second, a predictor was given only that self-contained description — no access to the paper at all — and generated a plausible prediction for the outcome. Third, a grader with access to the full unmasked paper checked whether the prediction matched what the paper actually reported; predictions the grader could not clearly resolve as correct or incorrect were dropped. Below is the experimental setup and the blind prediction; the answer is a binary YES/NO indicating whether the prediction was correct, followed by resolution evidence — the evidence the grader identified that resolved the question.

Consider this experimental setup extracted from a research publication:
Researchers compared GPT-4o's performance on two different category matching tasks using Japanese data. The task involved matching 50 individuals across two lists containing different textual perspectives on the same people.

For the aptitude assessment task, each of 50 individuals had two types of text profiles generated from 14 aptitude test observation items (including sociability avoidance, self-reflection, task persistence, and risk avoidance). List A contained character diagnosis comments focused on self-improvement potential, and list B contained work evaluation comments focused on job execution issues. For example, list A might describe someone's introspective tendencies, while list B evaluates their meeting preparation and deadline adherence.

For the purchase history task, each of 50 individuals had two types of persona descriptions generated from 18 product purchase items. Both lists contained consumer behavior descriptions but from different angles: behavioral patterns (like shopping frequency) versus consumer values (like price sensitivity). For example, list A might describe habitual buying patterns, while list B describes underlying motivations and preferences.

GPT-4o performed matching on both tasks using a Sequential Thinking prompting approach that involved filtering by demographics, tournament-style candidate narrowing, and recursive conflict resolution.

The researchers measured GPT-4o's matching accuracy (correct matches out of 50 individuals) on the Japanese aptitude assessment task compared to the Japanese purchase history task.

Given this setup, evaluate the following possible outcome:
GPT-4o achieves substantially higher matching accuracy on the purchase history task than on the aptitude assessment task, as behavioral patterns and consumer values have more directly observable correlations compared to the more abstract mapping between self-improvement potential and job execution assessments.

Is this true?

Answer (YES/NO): NO